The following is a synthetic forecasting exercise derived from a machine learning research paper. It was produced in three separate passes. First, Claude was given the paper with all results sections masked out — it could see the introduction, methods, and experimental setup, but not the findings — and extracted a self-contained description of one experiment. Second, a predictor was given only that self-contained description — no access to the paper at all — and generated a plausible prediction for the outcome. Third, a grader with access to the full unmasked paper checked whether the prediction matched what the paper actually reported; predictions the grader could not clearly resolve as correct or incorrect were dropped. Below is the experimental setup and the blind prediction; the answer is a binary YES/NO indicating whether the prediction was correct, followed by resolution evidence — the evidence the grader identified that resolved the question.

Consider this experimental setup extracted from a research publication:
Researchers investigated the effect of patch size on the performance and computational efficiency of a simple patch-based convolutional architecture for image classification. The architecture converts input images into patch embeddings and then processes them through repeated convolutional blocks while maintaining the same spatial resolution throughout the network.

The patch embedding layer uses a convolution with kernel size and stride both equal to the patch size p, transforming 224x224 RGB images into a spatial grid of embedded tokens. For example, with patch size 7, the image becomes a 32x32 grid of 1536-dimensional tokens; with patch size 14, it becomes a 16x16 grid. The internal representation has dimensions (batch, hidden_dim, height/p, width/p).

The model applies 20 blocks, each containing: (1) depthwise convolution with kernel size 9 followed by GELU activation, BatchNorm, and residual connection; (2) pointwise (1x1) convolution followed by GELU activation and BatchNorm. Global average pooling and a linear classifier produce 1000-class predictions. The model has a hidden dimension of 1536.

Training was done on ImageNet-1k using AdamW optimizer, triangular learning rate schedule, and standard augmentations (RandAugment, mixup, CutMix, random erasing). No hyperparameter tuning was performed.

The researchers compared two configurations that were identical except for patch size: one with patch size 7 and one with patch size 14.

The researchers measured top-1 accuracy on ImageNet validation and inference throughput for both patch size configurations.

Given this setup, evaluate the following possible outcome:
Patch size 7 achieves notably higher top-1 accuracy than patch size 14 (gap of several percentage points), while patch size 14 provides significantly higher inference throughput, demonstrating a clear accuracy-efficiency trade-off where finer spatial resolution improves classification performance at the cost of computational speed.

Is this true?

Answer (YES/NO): YES